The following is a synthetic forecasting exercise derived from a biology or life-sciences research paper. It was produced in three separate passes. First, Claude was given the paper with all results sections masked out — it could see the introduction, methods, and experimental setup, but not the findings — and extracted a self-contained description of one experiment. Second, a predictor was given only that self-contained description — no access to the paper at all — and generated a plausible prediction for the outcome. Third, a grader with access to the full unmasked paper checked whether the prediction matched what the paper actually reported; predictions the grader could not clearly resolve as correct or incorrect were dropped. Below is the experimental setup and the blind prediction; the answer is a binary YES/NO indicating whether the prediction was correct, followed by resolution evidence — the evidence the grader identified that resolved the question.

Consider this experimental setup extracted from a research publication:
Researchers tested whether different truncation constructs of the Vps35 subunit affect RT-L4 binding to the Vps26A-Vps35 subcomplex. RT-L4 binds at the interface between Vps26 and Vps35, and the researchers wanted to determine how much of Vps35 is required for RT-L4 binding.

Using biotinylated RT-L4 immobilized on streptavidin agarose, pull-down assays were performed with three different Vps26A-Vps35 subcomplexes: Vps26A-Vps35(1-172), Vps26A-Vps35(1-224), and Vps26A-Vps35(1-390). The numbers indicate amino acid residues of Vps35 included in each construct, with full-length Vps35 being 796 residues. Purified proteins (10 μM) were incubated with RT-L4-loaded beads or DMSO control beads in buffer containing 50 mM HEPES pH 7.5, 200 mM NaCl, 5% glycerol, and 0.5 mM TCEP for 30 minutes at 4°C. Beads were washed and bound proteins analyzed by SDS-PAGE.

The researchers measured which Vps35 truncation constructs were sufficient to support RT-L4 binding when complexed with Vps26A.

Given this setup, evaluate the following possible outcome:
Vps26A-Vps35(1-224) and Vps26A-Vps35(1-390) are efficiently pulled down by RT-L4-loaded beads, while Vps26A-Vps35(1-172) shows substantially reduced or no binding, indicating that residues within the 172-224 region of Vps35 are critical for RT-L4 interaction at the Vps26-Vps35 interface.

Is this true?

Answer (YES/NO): NO